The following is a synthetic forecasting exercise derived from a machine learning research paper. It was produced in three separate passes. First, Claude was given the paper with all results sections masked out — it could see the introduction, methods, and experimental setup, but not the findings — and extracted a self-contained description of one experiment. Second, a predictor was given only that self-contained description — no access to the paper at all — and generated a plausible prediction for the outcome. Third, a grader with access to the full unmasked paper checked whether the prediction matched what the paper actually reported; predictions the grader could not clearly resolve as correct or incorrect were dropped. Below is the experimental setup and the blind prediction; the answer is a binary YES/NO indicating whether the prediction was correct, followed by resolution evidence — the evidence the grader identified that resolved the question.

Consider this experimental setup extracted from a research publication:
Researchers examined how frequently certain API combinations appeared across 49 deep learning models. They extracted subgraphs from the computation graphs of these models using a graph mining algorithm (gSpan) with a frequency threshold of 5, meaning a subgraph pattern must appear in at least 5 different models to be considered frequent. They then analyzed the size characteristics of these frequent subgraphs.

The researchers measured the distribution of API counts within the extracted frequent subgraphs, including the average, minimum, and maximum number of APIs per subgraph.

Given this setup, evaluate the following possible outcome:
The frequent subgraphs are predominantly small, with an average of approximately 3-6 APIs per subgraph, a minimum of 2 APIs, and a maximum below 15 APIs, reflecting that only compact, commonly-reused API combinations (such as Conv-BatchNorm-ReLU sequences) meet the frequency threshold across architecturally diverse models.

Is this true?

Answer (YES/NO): YES